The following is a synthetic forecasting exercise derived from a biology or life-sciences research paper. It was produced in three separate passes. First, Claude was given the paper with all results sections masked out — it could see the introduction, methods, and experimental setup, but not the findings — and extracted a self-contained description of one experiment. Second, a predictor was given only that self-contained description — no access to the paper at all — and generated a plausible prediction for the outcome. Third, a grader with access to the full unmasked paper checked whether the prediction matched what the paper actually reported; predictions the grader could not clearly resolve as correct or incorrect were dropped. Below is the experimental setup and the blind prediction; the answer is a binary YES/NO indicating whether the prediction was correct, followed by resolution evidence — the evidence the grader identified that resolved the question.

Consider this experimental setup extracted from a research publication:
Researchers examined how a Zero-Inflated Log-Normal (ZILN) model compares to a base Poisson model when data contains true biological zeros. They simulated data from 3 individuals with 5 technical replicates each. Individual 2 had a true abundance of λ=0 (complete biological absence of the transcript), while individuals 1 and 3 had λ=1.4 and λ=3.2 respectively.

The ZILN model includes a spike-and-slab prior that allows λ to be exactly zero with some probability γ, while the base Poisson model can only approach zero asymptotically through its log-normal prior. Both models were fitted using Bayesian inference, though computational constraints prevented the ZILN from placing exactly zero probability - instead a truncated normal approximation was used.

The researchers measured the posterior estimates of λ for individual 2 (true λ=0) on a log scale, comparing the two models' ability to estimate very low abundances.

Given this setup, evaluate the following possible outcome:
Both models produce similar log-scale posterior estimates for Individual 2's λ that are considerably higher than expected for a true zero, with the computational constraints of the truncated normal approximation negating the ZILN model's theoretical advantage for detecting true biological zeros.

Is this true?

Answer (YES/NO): NO